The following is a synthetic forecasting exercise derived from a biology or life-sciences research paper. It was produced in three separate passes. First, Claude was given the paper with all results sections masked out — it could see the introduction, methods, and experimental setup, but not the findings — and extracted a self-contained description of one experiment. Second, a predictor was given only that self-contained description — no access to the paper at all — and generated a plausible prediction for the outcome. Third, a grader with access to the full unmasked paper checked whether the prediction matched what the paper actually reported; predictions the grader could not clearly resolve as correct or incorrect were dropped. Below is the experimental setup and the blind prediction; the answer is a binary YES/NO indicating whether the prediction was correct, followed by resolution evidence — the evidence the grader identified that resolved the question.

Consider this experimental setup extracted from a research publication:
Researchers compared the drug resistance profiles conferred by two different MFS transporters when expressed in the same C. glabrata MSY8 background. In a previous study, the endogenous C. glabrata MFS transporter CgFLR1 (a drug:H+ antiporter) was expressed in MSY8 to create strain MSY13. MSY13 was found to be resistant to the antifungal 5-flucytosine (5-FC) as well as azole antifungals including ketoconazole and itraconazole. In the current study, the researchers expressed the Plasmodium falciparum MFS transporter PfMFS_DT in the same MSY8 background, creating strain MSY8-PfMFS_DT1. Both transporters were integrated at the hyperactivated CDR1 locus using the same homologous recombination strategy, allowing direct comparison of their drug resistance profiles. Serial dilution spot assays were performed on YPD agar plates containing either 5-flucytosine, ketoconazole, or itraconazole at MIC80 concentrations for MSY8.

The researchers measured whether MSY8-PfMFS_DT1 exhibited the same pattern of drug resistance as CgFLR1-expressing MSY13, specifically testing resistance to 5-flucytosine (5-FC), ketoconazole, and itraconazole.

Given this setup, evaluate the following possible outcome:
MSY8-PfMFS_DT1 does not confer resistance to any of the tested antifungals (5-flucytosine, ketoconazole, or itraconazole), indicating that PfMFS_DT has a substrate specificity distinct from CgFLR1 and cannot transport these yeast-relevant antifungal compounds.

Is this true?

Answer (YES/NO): NO